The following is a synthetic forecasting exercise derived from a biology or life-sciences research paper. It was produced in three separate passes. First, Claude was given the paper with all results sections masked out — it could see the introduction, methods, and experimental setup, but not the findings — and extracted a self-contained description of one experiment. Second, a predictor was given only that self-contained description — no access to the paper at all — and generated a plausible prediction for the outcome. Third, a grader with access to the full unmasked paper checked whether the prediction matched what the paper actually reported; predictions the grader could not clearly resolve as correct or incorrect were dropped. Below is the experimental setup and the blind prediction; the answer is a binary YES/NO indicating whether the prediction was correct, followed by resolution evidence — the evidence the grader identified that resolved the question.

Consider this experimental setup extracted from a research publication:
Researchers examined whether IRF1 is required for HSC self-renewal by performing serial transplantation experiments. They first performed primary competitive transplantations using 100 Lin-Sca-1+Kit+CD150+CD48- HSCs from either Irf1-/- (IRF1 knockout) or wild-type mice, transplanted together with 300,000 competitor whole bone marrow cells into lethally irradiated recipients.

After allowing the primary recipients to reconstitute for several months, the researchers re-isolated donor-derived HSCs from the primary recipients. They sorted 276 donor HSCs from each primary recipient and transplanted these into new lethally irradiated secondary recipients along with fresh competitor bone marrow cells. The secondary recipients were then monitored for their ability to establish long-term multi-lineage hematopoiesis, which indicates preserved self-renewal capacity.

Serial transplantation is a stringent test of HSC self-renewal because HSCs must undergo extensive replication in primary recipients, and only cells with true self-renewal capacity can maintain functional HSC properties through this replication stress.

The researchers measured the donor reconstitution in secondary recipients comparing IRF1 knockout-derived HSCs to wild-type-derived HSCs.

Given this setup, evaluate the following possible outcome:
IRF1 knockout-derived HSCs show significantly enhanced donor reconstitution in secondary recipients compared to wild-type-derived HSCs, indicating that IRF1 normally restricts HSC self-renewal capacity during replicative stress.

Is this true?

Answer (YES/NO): NO